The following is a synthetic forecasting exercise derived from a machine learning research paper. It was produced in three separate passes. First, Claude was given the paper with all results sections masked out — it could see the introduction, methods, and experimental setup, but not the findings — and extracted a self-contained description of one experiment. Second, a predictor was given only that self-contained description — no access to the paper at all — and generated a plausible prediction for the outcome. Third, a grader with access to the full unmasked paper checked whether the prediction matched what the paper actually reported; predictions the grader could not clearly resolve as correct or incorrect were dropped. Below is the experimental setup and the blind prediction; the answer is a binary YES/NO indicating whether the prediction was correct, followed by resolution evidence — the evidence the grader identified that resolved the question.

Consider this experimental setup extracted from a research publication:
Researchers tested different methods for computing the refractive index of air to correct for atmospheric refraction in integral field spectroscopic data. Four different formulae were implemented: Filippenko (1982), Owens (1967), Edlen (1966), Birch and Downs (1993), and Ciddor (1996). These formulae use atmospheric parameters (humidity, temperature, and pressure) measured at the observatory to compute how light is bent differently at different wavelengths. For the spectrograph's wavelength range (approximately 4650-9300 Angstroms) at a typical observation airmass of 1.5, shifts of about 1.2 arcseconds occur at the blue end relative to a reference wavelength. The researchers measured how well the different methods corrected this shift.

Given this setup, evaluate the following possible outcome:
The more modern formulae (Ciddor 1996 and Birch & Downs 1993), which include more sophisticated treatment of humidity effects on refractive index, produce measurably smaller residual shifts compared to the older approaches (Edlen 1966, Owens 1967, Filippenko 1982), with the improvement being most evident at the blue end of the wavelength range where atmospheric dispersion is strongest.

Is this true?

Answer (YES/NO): NO